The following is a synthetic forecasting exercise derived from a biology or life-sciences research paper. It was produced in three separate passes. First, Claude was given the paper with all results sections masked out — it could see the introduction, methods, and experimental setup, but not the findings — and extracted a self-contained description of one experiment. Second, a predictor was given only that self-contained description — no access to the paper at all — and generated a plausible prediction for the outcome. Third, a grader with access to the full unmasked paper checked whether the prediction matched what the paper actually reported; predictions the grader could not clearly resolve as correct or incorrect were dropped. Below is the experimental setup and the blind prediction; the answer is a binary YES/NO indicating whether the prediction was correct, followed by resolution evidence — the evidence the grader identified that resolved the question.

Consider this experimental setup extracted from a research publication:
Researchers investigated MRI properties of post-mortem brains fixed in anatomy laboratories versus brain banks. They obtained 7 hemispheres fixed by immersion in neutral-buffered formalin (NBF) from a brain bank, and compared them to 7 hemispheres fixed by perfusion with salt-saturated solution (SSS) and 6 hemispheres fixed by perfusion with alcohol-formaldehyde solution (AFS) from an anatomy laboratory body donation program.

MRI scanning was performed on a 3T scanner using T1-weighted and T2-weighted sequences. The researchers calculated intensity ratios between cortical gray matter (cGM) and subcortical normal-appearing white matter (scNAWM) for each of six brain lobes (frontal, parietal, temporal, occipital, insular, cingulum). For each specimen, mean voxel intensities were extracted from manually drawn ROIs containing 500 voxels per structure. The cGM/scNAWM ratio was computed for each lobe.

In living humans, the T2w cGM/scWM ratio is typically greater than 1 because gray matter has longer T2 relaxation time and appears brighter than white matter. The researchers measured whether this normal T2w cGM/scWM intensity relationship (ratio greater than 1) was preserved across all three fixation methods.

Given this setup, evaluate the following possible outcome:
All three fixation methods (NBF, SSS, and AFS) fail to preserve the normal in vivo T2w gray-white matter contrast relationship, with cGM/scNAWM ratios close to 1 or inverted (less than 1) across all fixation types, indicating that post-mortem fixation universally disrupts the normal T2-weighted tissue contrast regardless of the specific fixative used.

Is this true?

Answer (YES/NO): NO